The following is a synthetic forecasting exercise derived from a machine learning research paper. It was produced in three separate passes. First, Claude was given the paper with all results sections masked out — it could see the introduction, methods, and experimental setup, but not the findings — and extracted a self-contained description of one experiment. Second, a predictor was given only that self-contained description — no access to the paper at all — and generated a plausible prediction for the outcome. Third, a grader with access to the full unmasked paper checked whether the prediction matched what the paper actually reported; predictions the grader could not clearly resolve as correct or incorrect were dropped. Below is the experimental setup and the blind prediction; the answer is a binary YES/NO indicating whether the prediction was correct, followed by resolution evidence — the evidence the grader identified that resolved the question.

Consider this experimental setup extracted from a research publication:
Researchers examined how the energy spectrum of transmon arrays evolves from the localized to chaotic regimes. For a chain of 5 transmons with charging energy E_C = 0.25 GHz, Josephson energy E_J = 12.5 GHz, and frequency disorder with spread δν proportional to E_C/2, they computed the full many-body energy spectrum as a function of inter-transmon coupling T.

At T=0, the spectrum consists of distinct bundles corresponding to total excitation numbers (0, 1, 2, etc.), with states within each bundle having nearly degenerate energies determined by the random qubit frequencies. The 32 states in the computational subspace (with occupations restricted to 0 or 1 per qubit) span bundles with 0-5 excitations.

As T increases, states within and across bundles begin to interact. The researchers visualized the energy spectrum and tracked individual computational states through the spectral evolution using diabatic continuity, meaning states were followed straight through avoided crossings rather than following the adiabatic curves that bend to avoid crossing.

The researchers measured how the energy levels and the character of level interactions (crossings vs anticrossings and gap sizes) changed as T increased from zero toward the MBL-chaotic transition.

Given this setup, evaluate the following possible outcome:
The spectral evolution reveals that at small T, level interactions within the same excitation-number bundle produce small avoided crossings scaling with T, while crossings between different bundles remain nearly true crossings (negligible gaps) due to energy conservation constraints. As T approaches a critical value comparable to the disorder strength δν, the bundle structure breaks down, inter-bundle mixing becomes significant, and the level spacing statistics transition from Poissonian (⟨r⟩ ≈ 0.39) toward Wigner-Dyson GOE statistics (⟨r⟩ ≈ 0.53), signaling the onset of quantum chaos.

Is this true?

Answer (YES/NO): NO